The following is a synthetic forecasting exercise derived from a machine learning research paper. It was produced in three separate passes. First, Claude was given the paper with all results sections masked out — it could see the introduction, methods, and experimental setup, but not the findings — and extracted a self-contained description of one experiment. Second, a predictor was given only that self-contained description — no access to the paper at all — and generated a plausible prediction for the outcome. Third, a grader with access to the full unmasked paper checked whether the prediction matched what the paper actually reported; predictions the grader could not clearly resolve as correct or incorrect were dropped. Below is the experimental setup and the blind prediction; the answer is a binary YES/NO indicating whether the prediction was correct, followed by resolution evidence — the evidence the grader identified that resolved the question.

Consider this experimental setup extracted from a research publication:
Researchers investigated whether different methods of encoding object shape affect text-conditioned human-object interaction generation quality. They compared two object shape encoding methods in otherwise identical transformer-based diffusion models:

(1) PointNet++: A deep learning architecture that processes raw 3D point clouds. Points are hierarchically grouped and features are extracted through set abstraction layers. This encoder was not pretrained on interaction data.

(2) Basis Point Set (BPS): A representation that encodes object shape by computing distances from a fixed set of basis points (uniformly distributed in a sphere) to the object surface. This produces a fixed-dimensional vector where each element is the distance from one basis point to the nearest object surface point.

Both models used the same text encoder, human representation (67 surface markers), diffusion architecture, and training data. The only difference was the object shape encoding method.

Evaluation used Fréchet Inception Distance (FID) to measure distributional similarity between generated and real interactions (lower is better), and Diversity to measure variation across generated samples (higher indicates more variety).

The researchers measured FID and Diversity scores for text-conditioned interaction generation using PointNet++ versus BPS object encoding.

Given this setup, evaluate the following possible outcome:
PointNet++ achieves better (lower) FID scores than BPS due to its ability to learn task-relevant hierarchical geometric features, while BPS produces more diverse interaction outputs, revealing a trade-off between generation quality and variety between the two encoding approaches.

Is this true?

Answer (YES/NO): NO